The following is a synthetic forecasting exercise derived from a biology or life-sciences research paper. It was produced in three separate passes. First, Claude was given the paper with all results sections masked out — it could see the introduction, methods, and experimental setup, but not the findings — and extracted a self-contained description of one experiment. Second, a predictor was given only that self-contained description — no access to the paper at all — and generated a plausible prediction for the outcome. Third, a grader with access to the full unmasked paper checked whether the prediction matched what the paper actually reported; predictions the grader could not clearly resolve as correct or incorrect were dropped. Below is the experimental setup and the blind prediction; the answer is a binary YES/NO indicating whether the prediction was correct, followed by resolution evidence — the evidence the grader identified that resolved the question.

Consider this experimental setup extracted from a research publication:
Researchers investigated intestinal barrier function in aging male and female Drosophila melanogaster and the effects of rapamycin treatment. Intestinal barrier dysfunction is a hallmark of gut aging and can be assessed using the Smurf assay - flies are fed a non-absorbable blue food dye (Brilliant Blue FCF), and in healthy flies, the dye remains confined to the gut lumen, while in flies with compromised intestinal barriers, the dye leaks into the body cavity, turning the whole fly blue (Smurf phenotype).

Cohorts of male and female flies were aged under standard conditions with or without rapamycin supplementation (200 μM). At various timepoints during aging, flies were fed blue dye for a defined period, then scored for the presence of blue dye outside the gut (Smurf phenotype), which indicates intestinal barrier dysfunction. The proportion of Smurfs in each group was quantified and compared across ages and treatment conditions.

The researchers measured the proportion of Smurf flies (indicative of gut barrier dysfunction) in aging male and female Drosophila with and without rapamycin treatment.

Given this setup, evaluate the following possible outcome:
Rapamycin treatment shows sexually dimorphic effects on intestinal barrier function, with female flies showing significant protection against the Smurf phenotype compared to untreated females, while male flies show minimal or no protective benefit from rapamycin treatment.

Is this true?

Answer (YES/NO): YES